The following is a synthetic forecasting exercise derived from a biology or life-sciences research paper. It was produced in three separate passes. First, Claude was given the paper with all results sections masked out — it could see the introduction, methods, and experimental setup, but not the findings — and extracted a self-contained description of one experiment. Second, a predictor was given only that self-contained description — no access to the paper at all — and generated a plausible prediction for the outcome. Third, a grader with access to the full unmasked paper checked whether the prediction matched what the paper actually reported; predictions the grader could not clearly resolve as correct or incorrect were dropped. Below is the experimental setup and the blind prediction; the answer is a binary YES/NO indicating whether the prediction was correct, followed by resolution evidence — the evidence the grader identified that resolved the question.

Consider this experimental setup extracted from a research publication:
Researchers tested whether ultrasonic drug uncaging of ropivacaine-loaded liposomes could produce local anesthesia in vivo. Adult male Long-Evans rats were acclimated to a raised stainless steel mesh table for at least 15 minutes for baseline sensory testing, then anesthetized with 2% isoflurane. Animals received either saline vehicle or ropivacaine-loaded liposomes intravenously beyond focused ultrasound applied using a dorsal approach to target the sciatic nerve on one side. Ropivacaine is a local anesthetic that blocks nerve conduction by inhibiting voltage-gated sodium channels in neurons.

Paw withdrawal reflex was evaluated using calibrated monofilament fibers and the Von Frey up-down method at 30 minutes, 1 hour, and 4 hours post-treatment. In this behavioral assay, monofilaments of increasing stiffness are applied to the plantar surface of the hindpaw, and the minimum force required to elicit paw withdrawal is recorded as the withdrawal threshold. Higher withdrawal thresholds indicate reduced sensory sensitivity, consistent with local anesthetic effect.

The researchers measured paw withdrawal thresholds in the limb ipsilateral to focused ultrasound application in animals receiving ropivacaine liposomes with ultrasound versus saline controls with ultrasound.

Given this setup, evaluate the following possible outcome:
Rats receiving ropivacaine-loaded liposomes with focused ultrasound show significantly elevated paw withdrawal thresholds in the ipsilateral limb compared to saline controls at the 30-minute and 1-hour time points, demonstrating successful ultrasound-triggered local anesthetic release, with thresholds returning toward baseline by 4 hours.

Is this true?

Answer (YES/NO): NO